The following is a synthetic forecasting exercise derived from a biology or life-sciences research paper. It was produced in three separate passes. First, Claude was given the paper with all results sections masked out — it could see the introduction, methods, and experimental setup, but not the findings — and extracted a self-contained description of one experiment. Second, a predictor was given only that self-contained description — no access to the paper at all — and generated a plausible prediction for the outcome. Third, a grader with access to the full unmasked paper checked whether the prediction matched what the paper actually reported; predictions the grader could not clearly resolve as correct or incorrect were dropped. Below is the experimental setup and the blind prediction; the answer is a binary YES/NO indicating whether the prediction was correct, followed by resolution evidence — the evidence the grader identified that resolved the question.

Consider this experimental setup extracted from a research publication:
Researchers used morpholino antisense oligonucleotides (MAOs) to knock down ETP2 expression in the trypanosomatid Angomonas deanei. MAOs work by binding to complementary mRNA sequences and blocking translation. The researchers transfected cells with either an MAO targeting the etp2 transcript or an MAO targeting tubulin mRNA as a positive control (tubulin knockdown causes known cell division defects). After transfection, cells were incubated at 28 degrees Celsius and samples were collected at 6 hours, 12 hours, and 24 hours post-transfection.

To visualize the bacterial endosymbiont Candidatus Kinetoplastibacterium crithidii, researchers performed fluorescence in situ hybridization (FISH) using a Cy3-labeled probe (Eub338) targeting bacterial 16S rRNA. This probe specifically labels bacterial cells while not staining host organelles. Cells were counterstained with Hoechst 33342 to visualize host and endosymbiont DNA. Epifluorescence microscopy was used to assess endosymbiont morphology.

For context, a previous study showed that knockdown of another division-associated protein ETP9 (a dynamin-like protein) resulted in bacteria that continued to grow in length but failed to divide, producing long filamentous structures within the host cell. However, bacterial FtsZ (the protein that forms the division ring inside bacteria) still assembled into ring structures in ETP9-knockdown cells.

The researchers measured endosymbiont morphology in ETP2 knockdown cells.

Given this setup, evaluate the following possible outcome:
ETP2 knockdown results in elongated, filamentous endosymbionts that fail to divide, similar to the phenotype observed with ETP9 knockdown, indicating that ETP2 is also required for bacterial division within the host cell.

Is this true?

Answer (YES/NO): YES